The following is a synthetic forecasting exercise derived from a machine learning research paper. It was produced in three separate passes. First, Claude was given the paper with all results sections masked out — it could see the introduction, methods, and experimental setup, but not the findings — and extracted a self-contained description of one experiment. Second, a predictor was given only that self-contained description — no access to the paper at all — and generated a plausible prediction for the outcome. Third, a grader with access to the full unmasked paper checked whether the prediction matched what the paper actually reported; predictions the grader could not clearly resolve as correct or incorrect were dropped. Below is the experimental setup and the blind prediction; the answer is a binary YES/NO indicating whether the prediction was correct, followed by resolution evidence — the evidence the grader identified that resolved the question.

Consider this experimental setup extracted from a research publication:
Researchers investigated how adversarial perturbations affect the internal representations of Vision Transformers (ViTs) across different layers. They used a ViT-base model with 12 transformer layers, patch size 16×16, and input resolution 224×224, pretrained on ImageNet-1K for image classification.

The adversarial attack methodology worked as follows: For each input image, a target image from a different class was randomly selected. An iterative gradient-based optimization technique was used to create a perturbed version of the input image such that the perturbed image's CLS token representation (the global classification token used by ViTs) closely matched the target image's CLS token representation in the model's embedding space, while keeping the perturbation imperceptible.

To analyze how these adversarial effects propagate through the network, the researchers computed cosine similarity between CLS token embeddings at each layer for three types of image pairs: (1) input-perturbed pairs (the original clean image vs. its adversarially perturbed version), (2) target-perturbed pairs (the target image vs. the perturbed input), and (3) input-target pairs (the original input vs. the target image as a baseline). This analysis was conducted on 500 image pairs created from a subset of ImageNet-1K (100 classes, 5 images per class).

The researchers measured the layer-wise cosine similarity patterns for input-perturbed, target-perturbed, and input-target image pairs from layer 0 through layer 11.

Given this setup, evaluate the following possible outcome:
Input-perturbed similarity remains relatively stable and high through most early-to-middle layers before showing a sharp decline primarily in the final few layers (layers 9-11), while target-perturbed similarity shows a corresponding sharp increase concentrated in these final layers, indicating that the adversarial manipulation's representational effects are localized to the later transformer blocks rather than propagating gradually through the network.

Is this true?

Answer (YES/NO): NO